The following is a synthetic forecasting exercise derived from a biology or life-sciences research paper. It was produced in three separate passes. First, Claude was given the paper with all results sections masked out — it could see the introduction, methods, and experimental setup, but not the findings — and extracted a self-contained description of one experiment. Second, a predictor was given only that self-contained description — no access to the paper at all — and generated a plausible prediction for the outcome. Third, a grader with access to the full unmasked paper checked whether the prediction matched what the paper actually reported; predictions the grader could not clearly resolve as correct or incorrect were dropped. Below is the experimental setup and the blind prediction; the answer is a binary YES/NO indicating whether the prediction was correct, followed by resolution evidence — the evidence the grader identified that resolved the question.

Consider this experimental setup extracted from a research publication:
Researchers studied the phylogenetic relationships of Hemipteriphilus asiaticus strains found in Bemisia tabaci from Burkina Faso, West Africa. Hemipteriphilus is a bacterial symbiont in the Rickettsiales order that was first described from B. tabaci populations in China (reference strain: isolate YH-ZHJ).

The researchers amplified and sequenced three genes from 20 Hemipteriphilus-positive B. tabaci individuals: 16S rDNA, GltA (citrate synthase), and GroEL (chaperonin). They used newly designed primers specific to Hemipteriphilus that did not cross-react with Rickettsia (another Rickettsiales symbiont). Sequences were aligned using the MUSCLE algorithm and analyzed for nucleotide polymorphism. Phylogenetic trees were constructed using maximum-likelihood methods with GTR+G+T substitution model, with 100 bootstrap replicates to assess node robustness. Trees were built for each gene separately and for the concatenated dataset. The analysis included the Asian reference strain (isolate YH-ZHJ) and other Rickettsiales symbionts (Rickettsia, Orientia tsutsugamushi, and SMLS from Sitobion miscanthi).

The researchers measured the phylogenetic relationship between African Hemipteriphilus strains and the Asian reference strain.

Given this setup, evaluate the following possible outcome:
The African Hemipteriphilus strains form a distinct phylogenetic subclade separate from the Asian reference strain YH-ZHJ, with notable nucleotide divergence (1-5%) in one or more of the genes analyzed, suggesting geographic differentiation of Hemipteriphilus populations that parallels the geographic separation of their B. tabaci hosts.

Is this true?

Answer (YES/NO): YES